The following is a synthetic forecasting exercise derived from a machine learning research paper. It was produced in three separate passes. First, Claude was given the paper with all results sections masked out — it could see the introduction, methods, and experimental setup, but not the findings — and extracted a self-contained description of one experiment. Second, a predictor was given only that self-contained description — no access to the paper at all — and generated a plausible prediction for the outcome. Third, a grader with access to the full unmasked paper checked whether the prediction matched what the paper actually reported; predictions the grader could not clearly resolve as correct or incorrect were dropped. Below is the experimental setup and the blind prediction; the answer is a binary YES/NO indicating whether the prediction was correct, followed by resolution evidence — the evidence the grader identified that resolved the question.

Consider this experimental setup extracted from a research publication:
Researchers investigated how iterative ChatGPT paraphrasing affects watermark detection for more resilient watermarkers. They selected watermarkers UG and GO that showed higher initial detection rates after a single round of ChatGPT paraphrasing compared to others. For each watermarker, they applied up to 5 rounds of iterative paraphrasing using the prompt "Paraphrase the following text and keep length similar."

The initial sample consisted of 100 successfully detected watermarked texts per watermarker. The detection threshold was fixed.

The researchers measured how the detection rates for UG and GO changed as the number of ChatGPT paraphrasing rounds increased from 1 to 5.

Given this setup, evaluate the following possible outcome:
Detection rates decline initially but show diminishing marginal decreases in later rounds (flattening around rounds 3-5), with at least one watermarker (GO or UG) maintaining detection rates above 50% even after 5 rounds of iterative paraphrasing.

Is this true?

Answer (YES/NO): NO